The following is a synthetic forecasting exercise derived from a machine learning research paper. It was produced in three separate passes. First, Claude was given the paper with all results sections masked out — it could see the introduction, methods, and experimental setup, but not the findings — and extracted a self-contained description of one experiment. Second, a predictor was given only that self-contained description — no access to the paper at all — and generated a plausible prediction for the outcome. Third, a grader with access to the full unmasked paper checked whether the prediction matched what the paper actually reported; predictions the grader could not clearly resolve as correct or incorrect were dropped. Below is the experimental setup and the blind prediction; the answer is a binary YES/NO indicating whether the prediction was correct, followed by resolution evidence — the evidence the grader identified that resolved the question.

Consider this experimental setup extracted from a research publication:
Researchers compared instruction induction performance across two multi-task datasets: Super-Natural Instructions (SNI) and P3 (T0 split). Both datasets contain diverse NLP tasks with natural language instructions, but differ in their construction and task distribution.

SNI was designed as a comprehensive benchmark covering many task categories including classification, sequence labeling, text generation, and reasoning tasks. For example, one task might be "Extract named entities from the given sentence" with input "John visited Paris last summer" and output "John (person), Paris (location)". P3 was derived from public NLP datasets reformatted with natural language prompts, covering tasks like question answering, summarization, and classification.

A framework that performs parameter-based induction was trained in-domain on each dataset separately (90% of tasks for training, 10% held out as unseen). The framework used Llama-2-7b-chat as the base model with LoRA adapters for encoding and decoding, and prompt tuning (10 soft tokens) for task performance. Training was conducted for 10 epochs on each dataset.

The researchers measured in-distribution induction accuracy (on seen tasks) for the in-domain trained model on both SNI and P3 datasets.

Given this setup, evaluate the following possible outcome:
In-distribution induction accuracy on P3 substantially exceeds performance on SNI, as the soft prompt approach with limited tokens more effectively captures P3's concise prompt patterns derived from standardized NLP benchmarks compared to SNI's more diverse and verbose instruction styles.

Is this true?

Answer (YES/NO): NO